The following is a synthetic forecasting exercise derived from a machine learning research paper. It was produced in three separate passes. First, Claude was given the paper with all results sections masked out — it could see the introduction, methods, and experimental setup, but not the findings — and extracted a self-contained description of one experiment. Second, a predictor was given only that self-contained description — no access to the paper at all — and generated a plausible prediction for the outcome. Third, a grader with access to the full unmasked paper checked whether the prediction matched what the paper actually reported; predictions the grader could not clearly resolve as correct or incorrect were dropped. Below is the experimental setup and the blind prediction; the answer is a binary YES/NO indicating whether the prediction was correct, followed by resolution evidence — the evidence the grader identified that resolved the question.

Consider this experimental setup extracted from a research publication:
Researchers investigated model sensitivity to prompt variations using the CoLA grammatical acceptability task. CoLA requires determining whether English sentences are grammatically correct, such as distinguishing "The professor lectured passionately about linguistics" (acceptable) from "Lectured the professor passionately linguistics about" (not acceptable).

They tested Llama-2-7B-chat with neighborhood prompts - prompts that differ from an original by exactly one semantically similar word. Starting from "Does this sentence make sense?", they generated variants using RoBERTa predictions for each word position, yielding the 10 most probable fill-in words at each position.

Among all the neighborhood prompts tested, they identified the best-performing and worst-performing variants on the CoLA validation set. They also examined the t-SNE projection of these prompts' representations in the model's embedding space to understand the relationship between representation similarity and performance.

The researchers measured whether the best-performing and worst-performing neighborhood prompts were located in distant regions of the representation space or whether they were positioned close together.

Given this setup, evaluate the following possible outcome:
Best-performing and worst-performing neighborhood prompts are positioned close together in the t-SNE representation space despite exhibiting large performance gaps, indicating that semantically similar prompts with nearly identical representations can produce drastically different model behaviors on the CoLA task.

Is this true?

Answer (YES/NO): YES